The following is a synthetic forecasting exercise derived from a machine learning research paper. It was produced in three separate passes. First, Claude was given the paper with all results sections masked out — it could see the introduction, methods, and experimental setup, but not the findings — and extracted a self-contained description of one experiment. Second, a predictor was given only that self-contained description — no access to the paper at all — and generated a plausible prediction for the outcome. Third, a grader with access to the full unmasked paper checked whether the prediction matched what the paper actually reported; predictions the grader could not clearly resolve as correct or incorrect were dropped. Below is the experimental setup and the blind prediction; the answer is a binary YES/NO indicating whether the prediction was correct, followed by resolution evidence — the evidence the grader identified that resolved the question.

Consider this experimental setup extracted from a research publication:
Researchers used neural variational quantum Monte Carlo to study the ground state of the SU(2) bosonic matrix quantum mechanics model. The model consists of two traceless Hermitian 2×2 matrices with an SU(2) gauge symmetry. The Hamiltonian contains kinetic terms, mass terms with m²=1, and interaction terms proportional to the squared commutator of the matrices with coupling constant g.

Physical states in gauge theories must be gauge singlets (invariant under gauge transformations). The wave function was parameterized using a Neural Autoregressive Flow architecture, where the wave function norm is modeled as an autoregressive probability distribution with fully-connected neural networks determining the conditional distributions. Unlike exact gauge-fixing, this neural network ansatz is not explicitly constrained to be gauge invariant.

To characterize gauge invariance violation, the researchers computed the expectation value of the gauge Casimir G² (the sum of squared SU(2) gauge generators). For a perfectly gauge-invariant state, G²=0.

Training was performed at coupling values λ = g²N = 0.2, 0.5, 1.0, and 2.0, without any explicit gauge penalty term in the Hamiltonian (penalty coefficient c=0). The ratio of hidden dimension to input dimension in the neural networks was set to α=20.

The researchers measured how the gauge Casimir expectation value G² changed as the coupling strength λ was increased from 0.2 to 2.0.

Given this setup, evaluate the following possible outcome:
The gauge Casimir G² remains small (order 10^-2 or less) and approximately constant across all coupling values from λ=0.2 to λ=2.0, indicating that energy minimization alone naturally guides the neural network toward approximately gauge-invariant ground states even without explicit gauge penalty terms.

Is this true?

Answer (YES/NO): NO